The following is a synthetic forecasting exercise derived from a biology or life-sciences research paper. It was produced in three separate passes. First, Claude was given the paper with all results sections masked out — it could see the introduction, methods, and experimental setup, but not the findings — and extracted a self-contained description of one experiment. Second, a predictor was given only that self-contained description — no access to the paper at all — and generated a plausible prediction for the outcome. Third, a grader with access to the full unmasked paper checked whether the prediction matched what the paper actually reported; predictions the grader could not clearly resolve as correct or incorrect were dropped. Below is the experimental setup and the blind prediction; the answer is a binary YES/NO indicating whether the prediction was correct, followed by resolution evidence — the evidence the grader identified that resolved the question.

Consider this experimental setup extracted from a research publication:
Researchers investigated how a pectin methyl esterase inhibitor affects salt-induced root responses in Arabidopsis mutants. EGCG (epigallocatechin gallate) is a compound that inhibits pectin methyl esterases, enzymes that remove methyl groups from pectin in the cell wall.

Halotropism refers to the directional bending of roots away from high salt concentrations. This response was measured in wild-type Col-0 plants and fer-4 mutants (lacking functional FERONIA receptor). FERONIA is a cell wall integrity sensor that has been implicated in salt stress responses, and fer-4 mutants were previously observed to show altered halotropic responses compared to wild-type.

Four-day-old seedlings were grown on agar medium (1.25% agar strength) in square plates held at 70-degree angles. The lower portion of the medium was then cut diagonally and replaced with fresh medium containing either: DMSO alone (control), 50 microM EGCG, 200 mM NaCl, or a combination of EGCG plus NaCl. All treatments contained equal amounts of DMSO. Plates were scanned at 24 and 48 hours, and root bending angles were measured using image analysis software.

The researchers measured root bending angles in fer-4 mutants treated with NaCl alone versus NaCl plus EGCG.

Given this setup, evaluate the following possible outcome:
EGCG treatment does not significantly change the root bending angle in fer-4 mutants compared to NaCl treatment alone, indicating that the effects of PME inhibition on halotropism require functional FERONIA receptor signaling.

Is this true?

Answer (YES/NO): NO